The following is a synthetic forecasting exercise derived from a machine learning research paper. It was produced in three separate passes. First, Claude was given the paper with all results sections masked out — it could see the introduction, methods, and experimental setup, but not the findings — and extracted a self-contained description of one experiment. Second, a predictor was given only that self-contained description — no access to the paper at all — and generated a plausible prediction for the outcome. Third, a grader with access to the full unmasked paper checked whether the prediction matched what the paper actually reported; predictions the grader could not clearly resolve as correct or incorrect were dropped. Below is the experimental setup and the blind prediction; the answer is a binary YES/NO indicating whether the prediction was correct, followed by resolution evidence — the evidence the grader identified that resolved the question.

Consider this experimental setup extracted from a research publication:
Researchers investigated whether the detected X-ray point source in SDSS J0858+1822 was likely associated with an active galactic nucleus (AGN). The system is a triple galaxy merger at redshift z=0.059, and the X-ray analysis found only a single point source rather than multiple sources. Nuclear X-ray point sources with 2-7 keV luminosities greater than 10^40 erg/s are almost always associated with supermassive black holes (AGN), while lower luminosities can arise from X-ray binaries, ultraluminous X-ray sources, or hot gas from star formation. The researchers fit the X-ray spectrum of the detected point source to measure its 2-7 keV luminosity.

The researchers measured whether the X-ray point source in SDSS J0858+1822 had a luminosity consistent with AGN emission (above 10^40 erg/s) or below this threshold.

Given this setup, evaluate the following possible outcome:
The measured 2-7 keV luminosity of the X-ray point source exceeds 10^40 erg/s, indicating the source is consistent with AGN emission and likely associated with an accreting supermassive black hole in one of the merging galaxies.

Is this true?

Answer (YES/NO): NO